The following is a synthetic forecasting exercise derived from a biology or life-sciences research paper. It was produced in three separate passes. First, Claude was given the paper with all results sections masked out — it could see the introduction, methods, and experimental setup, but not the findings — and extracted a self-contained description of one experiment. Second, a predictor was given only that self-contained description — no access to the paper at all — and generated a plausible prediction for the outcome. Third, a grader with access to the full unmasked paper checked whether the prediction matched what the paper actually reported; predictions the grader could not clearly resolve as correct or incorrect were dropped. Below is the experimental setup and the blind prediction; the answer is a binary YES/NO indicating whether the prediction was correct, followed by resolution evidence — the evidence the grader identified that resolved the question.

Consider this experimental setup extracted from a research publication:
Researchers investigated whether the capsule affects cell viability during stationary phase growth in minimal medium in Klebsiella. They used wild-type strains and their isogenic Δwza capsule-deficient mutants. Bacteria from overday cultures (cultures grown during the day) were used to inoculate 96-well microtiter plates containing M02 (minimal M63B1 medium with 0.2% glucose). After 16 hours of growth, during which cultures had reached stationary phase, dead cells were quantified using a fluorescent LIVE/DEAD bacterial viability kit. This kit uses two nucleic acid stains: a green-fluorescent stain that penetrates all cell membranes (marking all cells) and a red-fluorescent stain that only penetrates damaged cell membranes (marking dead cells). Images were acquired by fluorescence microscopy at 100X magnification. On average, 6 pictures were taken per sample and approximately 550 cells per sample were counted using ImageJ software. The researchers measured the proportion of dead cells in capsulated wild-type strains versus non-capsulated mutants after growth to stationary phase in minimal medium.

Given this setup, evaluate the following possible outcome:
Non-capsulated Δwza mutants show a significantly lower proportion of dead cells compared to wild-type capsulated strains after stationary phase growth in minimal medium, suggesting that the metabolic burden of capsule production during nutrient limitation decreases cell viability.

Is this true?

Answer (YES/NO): NO